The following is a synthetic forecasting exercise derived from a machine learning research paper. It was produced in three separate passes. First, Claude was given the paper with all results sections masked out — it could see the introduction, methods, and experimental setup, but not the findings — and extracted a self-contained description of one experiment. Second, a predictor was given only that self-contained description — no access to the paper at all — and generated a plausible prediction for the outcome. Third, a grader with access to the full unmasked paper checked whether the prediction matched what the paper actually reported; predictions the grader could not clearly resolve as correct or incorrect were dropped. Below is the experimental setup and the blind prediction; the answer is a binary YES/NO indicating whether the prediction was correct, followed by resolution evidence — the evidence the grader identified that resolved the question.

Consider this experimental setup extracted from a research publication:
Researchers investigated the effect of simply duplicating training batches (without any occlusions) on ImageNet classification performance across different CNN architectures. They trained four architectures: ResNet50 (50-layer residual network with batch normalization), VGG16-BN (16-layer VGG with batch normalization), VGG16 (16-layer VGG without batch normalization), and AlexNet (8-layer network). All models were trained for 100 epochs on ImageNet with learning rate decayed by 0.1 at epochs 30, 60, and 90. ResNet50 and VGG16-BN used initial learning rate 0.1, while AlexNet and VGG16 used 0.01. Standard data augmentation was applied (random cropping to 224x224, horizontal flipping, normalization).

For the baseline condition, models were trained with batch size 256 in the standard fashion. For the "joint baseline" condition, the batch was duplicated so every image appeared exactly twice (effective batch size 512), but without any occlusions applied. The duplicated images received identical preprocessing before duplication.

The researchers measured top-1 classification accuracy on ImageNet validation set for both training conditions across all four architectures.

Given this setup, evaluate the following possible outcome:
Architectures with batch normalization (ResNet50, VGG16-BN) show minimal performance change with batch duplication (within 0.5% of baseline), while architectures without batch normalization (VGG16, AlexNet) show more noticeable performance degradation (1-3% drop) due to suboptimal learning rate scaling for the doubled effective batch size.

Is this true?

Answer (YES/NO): NO